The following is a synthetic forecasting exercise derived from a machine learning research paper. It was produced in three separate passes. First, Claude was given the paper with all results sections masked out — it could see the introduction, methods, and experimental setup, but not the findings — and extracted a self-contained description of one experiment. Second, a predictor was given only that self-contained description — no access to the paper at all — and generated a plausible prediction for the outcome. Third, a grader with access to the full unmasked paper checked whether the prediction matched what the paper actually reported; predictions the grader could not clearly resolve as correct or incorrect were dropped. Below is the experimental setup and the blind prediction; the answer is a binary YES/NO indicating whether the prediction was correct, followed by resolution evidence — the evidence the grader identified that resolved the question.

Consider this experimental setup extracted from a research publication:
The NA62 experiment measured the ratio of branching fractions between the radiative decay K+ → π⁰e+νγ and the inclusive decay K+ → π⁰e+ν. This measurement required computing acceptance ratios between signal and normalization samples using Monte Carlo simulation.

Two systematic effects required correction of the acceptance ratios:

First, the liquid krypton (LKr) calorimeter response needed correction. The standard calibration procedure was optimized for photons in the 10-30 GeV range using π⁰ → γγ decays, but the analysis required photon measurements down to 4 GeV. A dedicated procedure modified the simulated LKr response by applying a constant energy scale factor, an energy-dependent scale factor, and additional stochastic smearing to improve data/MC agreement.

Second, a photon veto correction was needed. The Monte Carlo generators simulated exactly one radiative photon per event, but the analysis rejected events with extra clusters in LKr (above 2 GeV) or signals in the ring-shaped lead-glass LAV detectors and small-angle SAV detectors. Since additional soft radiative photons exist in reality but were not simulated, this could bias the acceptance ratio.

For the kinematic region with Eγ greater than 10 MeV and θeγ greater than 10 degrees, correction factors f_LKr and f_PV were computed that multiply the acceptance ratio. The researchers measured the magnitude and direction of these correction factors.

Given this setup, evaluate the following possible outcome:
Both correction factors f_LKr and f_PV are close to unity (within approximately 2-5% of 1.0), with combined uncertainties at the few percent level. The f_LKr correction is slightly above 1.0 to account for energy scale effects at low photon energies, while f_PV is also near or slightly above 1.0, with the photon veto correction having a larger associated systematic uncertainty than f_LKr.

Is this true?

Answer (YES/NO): NO